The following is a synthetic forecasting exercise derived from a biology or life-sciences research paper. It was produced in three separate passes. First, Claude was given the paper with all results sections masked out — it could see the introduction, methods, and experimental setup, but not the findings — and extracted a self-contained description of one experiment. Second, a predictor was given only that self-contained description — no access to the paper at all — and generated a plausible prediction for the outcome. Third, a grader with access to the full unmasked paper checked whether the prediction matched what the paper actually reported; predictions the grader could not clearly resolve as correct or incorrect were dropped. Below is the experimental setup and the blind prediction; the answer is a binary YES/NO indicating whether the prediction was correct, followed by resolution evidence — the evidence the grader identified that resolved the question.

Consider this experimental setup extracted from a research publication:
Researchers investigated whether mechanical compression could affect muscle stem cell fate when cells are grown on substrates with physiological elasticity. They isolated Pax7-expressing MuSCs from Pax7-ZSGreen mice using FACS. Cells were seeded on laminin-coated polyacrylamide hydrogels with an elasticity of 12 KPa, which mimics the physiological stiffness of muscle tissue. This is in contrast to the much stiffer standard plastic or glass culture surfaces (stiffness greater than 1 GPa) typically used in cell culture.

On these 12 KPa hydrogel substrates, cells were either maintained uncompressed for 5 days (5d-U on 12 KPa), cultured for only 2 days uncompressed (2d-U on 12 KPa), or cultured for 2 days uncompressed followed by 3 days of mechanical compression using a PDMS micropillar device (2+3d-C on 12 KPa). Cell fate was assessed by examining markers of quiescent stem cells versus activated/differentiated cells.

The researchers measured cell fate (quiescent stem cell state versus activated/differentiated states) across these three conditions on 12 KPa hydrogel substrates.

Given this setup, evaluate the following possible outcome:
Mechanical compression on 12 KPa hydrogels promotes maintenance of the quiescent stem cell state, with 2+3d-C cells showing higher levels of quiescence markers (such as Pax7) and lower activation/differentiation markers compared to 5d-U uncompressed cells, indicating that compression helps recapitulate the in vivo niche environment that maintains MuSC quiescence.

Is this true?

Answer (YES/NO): YES